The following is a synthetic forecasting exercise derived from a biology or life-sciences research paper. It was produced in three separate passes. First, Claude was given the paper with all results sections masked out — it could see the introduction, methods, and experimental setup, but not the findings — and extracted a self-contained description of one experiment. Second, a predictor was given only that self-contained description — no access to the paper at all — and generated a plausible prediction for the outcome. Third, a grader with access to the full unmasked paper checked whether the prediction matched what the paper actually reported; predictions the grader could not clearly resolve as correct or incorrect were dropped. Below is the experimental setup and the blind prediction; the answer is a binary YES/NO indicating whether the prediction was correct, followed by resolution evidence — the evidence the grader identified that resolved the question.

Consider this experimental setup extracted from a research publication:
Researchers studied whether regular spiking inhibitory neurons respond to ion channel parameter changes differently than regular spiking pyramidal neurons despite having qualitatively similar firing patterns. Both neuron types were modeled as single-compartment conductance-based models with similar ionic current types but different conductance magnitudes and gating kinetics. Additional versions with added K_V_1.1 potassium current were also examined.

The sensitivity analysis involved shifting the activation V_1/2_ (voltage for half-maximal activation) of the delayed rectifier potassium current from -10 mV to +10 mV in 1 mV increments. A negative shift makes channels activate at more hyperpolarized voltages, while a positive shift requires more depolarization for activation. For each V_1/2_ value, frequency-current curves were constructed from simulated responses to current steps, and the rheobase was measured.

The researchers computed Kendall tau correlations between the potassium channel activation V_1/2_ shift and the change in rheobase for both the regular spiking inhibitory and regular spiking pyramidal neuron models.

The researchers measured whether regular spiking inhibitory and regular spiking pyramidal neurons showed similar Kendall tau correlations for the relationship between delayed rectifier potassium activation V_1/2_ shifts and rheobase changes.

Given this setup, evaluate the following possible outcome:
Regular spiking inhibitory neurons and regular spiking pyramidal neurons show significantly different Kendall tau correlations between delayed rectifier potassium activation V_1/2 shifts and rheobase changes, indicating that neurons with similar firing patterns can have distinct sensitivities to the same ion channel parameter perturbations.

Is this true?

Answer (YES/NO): NO